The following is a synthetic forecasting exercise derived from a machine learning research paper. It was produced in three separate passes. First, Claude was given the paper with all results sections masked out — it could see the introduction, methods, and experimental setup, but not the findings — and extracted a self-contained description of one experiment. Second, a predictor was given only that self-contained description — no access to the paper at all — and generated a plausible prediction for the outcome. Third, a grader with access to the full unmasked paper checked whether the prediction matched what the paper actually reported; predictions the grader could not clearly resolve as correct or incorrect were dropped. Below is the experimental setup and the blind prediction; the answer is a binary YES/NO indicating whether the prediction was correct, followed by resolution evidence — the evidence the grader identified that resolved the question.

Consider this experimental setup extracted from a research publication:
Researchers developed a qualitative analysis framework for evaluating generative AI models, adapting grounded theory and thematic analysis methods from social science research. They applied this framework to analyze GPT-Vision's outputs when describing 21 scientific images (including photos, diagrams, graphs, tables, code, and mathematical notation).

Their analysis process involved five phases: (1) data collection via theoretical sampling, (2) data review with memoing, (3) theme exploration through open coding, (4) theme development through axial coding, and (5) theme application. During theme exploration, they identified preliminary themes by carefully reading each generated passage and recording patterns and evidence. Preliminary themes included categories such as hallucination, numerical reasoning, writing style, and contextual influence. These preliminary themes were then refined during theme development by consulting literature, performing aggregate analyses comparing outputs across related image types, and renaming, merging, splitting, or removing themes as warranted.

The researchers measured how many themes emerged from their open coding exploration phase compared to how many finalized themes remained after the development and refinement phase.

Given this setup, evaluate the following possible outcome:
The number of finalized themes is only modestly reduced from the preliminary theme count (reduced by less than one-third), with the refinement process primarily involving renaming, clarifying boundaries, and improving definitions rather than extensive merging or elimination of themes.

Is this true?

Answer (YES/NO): NO